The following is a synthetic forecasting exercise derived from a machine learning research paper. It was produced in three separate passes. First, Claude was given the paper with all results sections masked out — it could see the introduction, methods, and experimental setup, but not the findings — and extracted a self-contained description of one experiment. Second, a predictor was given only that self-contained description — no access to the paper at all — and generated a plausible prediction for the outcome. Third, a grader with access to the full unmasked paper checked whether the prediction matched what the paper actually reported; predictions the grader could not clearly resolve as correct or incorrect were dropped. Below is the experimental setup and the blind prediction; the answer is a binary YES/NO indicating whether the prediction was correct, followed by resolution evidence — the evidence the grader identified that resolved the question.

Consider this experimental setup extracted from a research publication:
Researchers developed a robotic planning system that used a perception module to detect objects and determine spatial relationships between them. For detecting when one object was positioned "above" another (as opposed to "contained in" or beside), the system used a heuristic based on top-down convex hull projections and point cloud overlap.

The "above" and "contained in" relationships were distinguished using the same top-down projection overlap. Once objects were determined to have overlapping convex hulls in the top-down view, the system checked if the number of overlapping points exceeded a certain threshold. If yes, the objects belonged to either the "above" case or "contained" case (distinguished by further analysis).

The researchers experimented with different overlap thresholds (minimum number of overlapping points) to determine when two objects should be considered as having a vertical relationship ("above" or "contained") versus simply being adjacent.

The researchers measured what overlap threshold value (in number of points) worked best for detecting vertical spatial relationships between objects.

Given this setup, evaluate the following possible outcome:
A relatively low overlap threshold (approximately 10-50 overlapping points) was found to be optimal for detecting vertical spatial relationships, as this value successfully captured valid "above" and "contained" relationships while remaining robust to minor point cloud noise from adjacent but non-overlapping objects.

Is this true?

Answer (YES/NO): YES